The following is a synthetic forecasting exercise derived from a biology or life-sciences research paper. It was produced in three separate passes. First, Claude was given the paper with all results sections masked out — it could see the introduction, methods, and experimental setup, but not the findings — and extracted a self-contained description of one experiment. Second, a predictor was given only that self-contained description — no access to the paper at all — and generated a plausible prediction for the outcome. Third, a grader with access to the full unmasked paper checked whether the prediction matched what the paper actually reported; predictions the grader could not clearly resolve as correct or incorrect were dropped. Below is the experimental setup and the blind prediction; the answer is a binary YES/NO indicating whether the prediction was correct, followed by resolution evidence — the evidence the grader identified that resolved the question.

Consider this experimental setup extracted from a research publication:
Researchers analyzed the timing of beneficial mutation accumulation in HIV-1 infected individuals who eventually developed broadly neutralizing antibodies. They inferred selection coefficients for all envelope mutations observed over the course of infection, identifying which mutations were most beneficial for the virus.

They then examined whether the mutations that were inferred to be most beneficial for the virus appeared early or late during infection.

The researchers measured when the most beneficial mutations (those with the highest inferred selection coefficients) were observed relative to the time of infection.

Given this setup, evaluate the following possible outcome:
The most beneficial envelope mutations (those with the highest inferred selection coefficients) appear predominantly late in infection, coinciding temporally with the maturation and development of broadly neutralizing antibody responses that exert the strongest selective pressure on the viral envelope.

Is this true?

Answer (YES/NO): NO